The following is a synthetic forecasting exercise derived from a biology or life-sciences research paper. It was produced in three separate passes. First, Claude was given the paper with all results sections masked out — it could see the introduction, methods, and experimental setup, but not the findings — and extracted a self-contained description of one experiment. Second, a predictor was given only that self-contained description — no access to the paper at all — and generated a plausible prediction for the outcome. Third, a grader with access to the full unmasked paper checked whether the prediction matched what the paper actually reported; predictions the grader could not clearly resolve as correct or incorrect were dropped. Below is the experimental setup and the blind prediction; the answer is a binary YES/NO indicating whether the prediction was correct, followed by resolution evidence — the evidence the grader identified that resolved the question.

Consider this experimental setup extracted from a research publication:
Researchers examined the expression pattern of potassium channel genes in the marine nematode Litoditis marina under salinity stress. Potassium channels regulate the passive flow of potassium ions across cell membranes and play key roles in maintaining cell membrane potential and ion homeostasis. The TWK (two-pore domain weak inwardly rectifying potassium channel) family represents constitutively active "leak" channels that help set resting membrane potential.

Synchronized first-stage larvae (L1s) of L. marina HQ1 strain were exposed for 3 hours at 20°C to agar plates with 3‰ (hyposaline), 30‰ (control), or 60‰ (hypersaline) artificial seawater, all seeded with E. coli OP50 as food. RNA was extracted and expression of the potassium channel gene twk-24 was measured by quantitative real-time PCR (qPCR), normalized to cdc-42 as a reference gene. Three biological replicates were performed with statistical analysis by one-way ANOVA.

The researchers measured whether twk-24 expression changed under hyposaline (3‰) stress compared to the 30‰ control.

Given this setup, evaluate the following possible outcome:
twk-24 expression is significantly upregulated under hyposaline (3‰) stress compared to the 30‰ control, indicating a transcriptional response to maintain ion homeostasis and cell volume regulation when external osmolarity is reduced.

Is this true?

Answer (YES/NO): NO